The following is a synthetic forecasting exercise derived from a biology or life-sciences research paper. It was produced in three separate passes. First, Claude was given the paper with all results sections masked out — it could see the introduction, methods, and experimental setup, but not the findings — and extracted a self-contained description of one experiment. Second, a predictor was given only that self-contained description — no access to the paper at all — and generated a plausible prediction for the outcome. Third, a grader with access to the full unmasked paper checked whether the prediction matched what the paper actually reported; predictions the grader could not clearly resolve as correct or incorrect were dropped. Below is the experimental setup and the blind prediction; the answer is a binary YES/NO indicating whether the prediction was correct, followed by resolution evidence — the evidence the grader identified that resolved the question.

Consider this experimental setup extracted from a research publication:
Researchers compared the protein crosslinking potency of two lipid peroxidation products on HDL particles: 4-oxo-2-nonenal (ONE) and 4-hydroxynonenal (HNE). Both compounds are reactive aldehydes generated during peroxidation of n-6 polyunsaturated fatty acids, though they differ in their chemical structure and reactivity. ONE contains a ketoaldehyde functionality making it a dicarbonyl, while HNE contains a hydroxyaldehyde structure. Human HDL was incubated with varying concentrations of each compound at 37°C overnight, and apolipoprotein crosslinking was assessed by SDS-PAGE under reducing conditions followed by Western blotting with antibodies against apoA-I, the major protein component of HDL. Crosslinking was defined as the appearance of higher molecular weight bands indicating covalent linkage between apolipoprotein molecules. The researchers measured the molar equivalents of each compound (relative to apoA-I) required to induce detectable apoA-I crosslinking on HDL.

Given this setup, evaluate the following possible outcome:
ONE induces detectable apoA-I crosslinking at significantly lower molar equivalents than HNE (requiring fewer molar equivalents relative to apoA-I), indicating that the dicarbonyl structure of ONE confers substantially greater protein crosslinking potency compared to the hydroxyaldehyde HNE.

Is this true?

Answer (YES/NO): YES